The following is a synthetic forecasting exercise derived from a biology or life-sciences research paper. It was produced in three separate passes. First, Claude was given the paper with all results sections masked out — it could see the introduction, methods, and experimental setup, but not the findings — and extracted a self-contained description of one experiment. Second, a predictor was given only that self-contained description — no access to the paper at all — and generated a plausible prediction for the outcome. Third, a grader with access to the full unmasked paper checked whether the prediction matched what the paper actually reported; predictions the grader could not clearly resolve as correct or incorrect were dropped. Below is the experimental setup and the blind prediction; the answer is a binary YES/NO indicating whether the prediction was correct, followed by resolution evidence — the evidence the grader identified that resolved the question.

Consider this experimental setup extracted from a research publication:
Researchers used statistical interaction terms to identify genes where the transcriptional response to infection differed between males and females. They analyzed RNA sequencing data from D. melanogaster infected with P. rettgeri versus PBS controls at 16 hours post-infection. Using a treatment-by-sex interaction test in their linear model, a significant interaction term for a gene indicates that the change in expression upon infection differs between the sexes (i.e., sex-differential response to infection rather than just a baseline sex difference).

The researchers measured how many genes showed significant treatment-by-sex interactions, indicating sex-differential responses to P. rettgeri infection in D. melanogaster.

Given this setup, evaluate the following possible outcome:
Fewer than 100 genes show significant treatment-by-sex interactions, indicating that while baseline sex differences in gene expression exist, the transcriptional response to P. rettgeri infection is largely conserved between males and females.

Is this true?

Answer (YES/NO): NO